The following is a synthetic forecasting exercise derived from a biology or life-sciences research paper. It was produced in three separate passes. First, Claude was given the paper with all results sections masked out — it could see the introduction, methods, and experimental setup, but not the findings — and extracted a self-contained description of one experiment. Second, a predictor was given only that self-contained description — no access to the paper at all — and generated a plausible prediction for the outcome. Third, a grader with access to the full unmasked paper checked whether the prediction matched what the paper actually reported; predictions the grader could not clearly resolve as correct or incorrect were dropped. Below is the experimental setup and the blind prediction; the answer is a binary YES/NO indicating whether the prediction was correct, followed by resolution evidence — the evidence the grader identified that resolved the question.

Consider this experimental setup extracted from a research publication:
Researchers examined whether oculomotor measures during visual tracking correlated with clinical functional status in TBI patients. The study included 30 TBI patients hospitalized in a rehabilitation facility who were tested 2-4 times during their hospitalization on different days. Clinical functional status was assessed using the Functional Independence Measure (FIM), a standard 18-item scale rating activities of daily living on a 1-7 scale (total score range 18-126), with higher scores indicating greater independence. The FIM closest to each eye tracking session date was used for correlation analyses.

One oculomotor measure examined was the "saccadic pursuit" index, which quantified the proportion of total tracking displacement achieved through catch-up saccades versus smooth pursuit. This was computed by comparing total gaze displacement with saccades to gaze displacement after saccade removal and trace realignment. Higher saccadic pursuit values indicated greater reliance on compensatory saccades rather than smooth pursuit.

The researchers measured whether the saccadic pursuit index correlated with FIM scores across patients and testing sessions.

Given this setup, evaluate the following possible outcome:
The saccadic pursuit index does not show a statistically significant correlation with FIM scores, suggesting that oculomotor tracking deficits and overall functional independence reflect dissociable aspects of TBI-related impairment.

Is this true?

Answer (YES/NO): NO